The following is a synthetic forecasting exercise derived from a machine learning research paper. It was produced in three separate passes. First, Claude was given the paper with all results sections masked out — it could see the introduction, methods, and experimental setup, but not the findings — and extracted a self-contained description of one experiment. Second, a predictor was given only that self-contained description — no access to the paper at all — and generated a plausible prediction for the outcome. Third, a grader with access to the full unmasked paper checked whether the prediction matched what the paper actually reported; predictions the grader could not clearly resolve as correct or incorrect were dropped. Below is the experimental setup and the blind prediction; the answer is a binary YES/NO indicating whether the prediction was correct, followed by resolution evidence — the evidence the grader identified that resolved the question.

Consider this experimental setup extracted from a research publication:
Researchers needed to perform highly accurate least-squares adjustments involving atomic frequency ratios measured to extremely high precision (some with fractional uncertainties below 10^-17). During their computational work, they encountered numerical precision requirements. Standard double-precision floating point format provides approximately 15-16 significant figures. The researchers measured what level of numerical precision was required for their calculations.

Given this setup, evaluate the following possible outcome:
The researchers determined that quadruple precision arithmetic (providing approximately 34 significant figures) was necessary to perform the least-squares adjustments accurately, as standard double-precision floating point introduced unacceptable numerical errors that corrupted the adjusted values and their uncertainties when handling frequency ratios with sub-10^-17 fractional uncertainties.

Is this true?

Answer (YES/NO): NO